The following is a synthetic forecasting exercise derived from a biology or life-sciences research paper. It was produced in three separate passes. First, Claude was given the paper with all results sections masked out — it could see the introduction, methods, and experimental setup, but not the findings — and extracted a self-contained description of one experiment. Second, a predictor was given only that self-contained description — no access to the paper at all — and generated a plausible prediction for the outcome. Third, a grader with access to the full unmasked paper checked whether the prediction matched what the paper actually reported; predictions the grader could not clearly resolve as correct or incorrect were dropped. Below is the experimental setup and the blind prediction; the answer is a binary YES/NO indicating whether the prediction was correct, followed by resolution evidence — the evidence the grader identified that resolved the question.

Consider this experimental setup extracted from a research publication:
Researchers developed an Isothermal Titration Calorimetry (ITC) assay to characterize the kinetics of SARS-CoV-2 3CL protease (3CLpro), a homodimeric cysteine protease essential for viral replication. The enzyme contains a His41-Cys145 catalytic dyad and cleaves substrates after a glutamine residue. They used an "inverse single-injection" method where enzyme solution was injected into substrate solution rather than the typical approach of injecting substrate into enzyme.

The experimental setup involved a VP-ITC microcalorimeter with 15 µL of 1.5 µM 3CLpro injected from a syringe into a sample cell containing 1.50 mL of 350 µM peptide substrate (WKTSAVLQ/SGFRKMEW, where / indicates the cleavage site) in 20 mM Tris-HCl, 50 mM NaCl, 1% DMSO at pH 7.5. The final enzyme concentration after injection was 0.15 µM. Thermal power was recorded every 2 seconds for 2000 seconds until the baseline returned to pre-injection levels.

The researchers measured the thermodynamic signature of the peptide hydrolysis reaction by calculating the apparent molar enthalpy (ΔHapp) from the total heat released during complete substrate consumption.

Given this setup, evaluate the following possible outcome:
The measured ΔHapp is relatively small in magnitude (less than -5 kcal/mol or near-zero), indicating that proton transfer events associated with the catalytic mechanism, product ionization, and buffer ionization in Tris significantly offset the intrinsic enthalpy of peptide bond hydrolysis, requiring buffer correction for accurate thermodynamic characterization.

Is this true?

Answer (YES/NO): NO